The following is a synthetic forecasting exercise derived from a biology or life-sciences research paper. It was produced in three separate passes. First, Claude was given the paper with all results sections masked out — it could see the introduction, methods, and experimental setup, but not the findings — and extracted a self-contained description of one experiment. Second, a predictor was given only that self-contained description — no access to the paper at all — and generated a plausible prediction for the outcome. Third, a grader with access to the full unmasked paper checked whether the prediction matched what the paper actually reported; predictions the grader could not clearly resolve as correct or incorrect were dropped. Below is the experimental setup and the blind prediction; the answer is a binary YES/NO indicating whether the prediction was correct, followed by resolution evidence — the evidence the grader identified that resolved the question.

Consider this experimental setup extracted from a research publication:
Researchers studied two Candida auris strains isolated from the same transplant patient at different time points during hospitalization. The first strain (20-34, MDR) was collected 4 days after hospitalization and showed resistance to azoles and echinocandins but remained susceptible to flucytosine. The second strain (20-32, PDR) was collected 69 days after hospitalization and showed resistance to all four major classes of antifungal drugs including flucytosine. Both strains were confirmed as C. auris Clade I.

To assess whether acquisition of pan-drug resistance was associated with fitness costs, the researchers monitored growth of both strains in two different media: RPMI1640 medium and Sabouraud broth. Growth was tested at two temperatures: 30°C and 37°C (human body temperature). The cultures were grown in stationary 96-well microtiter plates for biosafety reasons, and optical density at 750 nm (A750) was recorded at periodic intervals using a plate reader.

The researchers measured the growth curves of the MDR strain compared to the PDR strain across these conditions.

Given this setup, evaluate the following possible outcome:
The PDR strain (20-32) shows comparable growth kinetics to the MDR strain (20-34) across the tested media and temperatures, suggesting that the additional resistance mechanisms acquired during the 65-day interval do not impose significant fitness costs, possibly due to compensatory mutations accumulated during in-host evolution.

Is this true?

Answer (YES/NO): NO